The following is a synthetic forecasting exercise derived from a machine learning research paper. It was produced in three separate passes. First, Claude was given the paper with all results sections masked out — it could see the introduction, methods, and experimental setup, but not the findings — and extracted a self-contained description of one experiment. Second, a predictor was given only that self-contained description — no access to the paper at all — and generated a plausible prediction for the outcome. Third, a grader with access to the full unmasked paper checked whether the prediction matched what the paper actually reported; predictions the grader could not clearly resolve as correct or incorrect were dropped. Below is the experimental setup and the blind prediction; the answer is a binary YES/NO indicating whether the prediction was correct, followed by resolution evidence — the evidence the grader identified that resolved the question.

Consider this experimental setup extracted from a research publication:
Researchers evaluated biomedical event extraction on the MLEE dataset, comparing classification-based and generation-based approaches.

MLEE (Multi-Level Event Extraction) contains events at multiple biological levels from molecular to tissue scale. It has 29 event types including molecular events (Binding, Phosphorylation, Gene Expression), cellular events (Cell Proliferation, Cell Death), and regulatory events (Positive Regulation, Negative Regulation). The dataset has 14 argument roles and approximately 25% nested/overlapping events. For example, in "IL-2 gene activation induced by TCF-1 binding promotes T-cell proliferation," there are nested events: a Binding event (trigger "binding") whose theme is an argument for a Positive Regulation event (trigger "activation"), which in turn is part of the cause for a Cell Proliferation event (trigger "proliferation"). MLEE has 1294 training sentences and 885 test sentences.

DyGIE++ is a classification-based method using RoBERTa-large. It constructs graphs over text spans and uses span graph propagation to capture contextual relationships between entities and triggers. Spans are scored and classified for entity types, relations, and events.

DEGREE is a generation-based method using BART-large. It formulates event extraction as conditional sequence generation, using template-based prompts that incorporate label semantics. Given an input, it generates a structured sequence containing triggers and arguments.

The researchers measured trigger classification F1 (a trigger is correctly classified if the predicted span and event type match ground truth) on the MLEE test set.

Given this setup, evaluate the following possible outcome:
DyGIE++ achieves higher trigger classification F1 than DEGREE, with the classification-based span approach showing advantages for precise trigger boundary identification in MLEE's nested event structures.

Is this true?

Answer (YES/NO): YES